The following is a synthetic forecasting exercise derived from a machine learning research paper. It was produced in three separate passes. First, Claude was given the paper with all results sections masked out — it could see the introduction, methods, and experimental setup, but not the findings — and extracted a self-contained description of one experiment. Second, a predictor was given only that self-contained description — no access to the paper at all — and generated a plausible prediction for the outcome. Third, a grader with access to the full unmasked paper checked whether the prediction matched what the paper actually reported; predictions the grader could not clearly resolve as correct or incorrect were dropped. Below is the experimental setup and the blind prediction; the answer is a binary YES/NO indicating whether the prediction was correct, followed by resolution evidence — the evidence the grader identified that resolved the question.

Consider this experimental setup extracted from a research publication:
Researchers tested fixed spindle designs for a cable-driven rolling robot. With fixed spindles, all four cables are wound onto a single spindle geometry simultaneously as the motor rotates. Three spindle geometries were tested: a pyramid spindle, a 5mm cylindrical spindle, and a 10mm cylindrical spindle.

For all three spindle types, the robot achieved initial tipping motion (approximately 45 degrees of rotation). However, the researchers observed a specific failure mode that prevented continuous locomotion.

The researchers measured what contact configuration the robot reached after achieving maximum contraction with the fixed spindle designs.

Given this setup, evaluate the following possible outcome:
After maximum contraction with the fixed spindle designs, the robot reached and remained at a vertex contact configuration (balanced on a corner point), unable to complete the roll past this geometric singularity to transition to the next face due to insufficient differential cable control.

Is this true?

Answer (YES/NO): NO